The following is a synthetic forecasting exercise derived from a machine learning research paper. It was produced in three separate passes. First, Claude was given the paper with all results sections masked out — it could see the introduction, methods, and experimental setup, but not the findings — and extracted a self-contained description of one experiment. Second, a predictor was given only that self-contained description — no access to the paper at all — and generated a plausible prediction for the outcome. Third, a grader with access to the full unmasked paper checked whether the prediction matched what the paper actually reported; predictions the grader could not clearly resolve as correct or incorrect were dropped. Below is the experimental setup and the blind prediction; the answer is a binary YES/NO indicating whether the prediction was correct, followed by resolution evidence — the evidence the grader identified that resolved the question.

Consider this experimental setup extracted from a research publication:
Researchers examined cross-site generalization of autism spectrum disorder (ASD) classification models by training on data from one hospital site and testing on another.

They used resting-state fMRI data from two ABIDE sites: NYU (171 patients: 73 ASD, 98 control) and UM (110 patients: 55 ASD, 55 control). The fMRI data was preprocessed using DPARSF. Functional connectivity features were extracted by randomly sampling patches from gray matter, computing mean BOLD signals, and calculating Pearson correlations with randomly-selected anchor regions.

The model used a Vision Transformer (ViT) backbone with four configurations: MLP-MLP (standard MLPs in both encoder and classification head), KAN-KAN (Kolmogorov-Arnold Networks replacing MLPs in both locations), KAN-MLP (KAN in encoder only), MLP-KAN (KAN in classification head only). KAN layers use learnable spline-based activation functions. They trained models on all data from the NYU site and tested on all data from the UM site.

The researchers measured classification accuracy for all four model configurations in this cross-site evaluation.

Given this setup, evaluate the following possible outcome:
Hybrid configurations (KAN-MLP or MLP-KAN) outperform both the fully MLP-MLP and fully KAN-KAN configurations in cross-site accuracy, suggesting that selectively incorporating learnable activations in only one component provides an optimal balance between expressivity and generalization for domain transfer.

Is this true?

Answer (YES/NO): NO